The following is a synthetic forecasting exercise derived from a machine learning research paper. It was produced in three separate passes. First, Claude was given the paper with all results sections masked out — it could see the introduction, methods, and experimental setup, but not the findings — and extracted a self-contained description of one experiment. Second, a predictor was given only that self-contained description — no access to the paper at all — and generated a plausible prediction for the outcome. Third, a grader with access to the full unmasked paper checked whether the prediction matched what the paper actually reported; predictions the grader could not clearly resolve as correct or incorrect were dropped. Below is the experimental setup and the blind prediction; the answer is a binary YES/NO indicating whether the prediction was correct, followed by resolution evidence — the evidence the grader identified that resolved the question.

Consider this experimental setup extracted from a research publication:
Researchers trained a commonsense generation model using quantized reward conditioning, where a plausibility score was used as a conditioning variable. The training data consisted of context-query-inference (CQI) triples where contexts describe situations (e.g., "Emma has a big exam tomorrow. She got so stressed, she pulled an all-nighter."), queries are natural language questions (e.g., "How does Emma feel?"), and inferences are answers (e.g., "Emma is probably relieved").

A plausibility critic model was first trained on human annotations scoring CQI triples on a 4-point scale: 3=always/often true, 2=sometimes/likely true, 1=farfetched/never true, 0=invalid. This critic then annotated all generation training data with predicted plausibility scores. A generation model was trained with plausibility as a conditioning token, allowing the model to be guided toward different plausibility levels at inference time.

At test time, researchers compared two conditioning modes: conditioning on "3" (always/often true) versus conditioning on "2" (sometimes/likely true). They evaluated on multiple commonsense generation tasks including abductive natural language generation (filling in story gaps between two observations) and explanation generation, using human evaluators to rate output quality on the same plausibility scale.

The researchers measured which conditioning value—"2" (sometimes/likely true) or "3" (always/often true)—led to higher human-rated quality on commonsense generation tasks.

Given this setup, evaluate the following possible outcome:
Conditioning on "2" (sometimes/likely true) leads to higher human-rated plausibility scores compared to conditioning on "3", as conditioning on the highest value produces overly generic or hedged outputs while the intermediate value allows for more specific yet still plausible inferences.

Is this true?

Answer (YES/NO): YES